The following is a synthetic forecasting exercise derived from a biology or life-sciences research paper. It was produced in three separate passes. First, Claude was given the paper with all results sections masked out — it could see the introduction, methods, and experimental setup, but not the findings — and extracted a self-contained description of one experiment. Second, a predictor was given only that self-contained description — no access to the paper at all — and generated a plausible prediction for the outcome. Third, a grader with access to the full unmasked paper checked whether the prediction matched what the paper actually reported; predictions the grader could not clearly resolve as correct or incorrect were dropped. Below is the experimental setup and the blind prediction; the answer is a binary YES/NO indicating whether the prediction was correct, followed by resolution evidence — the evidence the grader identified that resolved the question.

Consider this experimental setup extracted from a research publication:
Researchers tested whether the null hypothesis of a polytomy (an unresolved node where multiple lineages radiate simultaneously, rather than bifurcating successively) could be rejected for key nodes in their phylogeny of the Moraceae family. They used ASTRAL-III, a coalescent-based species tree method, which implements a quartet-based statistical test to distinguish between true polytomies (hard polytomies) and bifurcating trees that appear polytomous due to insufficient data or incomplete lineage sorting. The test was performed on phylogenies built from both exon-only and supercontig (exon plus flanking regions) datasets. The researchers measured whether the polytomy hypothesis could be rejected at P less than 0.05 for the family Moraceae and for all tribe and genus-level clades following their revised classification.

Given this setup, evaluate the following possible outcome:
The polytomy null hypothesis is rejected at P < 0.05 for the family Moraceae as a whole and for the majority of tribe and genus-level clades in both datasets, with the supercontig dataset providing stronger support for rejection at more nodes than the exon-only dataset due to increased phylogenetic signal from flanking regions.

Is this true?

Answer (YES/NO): NO